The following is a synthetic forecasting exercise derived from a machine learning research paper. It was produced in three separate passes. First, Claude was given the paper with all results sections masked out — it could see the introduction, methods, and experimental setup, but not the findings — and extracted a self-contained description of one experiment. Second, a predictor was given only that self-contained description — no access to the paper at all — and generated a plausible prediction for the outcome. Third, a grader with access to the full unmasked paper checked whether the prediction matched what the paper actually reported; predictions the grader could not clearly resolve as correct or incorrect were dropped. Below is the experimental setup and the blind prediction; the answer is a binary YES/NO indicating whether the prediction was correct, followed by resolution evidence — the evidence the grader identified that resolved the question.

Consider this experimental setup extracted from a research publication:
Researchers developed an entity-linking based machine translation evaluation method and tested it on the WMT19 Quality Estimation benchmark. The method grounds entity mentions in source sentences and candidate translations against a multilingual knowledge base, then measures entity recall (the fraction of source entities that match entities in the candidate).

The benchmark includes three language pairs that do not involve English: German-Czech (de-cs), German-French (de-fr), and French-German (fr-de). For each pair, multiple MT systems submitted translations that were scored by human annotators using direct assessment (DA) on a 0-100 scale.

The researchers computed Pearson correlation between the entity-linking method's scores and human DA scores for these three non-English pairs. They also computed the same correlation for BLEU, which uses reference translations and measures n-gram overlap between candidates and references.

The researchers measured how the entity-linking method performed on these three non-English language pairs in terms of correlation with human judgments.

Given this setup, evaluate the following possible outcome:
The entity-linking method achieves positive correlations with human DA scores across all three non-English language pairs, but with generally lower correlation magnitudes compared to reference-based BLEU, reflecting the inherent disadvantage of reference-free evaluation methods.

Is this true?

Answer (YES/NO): NO